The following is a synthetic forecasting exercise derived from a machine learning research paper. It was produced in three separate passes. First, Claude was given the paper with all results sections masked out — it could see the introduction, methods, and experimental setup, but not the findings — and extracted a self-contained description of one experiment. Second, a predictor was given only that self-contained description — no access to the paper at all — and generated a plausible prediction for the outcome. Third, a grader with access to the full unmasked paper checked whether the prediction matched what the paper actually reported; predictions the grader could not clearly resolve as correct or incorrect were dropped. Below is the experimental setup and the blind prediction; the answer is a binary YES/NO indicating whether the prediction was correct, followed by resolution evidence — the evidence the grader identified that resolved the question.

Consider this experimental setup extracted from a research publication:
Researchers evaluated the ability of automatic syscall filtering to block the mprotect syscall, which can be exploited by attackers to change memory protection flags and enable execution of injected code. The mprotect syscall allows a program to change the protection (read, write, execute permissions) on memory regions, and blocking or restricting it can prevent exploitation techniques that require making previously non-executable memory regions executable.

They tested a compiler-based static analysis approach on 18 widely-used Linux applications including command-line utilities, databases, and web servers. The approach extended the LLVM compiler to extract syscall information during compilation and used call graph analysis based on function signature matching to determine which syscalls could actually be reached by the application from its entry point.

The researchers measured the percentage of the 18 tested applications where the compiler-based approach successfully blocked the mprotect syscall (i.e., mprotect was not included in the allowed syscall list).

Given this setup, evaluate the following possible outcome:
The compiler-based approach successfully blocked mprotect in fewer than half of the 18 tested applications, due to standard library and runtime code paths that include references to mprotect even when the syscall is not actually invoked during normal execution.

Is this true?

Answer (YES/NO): NO